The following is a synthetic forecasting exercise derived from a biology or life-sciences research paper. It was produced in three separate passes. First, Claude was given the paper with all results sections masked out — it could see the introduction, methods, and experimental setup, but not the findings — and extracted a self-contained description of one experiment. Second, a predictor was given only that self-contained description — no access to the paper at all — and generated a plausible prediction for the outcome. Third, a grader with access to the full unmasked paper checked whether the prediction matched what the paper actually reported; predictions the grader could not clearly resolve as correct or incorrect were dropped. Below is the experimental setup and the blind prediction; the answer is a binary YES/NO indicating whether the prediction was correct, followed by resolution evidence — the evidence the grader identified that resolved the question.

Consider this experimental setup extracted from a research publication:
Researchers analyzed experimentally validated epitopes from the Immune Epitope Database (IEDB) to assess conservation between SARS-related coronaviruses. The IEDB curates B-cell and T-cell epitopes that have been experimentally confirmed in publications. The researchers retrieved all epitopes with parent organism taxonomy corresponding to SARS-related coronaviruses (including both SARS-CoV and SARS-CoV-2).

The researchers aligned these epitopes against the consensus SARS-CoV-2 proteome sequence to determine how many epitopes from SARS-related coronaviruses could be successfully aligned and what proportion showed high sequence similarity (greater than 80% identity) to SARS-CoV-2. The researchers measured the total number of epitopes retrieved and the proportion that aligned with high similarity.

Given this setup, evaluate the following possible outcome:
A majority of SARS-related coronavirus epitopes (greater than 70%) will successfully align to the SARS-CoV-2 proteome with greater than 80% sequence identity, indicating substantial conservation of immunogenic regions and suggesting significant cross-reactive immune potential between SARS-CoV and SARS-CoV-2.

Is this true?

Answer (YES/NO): NO